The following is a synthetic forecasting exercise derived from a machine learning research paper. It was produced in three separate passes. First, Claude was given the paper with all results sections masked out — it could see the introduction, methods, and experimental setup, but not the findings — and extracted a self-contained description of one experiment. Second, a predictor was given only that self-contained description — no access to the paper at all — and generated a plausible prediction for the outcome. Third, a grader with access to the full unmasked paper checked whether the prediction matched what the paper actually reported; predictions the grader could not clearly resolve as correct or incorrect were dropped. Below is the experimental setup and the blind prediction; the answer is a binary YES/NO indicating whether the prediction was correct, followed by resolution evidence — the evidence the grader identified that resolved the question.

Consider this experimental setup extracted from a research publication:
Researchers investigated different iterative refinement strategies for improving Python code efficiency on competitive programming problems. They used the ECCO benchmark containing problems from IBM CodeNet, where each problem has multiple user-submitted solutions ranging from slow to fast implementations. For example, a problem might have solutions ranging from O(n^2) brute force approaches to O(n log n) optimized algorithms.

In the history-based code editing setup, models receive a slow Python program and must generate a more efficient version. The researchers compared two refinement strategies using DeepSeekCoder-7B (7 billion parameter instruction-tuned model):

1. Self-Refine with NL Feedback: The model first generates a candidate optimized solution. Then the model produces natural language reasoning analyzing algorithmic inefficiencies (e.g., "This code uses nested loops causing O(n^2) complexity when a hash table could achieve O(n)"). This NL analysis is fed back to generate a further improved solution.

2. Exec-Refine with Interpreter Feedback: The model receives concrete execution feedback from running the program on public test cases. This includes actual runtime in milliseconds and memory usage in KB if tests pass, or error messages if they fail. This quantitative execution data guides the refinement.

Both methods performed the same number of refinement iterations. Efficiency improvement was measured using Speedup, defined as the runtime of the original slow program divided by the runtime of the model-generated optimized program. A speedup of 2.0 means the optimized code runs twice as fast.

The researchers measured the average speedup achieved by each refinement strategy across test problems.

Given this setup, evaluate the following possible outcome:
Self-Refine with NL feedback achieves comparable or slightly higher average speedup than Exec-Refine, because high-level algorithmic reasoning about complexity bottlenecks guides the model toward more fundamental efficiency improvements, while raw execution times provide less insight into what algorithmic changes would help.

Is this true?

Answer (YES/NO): YES